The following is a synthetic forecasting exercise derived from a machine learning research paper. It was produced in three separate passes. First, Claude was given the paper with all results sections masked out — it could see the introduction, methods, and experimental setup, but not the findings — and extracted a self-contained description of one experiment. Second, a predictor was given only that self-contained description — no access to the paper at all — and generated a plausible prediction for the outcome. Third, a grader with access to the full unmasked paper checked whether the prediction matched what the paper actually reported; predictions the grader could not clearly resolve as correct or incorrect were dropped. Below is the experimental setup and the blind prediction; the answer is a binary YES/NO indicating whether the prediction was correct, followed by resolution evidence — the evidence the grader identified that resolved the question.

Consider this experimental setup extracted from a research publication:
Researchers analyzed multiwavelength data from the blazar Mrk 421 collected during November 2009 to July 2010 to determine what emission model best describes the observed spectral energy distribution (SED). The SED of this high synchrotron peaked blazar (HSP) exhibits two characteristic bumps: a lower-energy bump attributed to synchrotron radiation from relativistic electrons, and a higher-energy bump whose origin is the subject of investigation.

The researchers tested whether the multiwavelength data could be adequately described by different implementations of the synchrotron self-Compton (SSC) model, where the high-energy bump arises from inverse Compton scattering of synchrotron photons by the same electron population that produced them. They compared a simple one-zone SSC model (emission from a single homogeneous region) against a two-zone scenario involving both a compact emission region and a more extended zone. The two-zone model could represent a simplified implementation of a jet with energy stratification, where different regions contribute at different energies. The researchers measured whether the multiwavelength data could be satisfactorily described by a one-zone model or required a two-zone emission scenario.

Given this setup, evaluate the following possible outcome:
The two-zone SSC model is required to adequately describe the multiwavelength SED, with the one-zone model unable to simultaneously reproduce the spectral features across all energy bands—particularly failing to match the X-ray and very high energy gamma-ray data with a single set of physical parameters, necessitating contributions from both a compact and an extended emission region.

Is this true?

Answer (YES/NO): NO